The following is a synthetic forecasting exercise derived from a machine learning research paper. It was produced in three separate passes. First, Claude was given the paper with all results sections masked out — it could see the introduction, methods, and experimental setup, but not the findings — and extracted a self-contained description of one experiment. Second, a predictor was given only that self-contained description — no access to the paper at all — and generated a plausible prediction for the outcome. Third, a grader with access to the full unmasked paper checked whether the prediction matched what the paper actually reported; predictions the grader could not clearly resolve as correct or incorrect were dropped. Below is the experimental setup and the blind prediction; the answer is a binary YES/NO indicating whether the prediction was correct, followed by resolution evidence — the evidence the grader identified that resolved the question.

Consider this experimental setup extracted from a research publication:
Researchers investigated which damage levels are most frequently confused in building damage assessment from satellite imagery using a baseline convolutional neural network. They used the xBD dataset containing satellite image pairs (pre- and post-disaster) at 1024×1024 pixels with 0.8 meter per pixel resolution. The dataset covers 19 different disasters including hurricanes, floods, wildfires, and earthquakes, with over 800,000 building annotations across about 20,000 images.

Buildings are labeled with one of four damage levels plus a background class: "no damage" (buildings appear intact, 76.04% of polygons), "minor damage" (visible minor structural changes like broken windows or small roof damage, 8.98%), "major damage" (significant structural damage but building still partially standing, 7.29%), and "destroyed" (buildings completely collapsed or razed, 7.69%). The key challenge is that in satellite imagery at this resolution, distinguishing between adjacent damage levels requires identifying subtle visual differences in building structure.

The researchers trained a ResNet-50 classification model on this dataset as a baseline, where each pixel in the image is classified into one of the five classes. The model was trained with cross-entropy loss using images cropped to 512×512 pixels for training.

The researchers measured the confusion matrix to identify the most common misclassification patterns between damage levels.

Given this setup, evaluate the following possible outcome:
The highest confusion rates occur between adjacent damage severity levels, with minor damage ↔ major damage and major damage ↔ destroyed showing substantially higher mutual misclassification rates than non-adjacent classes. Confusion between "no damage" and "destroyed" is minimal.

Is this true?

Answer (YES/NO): NO